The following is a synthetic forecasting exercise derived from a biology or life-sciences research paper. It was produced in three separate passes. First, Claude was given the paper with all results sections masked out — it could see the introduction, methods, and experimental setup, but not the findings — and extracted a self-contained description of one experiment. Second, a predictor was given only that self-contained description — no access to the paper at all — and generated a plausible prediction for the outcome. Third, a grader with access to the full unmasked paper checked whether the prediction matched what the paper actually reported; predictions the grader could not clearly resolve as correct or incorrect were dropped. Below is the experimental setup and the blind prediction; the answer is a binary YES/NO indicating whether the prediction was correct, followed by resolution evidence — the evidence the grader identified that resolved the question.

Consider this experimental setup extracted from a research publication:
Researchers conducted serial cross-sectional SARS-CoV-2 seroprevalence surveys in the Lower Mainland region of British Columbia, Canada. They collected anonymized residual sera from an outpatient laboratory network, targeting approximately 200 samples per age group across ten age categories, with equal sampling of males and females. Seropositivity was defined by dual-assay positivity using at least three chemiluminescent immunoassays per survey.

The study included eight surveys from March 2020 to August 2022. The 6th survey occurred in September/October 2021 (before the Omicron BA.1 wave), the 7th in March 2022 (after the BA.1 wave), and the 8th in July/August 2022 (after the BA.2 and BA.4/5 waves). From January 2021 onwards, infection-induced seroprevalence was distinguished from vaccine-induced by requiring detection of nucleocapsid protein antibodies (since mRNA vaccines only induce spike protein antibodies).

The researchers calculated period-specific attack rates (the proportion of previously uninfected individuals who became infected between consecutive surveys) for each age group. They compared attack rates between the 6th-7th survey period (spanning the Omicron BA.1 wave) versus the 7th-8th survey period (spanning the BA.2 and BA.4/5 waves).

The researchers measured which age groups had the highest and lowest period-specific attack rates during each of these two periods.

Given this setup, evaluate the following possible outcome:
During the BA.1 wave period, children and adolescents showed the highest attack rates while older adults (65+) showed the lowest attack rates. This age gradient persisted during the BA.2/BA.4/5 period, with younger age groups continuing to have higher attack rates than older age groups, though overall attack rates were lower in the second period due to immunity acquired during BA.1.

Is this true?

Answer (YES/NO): NO